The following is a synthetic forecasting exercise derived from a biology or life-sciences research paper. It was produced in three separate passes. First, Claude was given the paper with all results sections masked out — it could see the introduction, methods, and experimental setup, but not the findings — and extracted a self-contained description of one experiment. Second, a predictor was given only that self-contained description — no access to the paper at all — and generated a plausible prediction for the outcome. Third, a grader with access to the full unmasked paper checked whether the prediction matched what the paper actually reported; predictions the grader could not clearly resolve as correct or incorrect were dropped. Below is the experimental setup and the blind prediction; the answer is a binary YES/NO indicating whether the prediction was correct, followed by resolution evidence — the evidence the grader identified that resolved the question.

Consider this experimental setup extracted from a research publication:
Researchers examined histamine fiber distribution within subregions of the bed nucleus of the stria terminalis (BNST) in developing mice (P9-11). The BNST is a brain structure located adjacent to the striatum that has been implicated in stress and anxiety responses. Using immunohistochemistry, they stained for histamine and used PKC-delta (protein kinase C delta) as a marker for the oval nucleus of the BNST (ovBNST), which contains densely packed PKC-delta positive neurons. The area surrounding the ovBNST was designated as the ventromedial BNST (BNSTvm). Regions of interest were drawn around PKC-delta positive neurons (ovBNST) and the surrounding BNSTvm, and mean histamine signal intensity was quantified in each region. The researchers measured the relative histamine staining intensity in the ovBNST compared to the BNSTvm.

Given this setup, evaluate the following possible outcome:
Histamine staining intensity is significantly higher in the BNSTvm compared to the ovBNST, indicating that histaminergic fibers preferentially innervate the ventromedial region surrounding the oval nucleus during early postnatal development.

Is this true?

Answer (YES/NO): NO